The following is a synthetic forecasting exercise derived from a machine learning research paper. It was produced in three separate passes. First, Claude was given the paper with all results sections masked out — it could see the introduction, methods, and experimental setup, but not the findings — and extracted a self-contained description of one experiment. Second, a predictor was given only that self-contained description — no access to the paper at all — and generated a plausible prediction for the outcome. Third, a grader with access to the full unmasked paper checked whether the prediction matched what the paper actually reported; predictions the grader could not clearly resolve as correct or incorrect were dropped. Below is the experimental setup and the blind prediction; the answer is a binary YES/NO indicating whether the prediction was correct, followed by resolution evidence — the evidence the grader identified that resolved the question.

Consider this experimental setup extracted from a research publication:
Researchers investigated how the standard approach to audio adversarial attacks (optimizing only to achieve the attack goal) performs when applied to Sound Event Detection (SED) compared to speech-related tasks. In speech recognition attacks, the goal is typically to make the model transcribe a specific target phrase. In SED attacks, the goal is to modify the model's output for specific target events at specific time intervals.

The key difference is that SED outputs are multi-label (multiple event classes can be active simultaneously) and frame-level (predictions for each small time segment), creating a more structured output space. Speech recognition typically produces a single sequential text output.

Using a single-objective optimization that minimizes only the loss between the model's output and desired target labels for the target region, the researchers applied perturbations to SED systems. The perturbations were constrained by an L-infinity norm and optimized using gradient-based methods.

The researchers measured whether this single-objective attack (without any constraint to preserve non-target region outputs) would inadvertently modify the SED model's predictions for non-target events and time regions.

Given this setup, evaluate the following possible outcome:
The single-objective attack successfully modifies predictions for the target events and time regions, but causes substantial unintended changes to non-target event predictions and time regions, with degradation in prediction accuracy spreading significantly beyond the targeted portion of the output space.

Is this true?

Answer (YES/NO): YES